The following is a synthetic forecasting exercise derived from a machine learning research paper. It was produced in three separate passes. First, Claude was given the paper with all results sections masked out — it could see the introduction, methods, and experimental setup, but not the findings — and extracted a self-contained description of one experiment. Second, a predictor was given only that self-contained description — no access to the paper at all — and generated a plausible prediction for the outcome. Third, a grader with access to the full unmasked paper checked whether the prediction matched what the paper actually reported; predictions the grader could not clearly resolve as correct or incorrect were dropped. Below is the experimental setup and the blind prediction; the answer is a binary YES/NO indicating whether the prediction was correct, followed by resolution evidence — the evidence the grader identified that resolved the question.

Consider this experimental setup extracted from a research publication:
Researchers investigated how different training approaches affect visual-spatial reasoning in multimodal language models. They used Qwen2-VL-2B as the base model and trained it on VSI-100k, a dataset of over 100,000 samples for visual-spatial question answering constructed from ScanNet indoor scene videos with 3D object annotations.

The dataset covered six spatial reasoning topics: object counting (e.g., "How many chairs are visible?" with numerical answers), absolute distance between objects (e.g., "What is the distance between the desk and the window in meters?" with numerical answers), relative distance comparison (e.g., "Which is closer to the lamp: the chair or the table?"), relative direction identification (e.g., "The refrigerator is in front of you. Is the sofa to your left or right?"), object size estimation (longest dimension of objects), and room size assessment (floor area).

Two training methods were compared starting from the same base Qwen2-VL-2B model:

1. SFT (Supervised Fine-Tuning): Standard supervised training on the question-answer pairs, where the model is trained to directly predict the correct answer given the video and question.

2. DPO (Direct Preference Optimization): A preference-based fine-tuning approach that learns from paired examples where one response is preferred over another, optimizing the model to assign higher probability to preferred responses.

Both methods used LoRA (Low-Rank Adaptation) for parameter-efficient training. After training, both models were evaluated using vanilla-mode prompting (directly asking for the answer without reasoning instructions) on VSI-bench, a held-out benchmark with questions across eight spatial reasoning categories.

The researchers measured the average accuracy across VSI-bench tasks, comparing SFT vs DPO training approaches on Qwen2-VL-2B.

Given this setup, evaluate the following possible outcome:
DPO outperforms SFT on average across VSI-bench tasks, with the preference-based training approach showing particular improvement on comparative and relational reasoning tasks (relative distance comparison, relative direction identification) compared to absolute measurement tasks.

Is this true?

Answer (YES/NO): NO